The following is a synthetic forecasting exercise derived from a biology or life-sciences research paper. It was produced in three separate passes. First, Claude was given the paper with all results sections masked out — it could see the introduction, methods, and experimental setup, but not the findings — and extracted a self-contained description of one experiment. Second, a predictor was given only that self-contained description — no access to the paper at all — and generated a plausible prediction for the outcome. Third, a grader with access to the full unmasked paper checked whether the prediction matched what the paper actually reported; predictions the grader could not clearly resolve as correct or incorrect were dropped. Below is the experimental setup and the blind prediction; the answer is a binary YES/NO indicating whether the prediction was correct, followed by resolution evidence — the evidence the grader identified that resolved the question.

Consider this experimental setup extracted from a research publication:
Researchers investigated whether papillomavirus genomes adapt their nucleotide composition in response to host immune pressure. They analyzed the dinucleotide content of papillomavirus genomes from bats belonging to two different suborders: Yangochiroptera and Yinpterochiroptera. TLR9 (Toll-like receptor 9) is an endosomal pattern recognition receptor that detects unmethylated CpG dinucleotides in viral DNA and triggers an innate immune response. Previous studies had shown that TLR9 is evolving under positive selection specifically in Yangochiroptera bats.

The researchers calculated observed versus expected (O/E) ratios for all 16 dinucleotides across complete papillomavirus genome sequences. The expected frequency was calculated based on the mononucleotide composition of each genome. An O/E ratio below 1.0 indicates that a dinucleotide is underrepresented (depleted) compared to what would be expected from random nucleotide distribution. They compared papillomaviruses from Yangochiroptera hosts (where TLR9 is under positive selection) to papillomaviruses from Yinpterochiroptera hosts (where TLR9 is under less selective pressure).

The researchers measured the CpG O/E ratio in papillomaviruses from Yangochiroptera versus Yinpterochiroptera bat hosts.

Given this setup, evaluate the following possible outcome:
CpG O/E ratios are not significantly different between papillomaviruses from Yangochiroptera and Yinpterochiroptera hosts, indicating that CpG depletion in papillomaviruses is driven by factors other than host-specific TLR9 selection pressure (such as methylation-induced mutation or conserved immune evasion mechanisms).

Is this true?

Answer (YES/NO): NO